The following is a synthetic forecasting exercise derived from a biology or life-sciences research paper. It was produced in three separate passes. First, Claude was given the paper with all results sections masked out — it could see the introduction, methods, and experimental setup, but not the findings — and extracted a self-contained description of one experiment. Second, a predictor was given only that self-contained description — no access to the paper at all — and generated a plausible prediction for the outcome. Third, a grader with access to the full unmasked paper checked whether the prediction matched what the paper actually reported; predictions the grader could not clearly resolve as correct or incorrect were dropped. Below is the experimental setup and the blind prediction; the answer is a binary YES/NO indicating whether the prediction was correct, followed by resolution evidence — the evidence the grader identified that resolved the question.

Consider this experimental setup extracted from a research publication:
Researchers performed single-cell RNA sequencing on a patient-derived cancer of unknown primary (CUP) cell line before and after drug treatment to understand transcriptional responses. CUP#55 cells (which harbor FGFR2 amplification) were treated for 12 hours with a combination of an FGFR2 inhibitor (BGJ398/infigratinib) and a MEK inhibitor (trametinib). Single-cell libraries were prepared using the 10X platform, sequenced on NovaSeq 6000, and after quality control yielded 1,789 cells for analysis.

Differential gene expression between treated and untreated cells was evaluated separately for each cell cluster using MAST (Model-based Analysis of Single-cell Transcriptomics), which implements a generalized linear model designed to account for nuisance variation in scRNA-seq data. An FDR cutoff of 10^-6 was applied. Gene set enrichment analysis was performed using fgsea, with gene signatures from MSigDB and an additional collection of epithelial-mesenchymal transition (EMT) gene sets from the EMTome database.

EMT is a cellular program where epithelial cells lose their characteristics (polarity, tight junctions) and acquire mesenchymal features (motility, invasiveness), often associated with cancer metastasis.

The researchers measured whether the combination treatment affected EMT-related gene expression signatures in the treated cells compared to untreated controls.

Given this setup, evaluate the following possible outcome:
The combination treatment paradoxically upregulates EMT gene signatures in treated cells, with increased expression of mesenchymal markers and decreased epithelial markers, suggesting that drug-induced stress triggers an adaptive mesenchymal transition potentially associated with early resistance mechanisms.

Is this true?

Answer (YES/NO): NO